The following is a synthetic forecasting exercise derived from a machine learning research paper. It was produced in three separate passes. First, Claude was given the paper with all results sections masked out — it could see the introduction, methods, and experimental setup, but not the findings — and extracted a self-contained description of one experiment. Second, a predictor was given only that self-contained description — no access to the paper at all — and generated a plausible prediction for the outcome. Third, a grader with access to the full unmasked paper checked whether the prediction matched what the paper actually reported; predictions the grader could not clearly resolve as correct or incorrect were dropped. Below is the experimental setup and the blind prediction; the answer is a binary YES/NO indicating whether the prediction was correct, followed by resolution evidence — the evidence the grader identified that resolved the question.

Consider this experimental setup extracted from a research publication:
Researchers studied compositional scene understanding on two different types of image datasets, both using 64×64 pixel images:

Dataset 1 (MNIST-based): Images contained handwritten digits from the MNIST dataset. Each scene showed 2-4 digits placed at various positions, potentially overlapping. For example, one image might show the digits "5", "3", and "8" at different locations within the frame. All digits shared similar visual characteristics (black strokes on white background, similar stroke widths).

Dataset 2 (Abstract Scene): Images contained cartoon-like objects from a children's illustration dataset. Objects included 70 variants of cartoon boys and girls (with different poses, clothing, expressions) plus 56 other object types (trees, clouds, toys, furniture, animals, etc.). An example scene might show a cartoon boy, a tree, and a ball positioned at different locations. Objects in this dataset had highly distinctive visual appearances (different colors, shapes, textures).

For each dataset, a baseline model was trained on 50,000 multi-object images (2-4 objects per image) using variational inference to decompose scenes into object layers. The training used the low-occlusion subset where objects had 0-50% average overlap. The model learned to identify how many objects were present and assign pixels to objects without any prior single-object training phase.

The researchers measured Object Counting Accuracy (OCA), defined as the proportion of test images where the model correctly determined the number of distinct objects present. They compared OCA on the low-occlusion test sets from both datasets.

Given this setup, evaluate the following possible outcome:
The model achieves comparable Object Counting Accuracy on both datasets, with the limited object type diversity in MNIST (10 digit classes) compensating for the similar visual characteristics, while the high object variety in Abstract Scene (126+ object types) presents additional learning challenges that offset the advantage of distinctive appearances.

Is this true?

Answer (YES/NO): NO